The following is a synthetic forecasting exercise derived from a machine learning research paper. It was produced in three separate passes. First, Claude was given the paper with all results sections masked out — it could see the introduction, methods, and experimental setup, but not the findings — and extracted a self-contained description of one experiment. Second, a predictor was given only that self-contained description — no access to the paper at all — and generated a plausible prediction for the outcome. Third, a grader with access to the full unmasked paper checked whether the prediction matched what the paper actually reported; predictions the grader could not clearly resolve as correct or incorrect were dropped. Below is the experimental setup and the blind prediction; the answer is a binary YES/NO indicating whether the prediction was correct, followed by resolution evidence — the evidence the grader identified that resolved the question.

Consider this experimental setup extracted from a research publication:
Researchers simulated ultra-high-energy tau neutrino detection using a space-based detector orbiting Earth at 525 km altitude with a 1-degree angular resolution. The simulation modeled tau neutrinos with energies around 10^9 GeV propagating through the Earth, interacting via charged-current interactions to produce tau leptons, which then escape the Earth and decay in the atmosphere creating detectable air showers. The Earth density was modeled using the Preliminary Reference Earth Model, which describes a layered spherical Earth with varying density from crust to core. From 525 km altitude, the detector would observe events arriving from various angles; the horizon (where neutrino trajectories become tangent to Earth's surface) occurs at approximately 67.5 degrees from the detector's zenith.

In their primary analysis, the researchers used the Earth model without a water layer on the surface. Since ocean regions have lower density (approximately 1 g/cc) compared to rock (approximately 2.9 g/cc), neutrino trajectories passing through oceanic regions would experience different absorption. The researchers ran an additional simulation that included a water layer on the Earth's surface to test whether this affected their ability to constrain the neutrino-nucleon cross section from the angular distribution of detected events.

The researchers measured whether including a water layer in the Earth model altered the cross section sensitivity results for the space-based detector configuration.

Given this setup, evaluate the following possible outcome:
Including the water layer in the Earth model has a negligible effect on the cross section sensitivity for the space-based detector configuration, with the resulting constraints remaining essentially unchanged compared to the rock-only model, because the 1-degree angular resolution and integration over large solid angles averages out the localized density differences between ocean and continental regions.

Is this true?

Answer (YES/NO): YES